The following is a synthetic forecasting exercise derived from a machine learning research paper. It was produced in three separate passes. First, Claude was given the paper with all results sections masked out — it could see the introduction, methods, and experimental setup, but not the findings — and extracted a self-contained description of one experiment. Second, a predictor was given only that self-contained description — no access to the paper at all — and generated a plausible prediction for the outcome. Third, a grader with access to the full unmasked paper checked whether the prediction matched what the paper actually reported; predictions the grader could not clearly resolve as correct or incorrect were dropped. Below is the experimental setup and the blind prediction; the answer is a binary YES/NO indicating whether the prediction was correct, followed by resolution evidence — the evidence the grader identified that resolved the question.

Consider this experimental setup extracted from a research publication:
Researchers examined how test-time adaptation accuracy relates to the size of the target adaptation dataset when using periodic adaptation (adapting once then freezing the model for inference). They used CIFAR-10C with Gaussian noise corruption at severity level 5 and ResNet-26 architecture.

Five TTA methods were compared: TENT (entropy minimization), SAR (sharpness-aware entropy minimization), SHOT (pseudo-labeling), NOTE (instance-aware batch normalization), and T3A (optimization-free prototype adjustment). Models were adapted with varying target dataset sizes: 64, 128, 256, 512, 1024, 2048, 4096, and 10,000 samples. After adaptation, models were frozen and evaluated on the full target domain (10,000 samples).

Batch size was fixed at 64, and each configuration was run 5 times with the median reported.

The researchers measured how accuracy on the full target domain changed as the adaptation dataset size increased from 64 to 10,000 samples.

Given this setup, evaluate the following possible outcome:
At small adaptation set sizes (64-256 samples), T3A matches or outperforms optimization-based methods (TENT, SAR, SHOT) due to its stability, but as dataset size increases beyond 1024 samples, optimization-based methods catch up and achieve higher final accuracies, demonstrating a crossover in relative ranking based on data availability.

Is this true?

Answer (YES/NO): NO